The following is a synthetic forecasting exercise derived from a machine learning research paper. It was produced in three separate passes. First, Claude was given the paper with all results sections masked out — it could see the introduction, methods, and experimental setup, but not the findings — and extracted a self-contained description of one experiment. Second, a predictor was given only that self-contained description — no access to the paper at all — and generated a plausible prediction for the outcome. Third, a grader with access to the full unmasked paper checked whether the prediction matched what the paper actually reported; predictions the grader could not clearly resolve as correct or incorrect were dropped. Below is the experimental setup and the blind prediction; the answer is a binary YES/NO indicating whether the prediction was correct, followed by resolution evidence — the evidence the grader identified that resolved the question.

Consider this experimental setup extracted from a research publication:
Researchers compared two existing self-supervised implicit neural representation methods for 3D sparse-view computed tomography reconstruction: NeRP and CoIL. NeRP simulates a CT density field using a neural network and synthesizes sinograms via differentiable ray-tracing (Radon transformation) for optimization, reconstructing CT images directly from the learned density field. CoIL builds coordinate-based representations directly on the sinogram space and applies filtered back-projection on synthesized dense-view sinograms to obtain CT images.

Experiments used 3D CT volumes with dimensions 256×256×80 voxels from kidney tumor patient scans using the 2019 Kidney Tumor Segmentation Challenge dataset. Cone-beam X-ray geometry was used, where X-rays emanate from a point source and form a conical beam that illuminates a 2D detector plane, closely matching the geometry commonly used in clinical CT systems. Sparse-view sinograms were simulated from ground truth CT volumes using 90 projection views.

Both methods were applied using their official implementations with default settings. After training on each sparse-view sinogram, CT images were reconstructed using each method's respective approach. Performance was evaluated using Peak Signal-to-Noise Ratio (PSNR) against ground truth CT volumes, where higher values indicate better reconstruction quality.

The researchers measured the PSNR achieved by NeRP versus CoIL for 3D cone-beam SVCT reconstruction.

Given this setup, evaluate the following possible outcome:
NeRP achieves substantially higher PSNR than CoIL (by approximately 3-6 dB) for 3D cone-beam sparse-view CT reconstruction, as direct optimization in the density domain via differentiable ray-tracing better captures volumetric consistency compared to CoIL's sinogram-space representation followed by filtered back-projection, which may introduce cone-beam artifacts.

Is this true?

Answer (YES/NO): NO